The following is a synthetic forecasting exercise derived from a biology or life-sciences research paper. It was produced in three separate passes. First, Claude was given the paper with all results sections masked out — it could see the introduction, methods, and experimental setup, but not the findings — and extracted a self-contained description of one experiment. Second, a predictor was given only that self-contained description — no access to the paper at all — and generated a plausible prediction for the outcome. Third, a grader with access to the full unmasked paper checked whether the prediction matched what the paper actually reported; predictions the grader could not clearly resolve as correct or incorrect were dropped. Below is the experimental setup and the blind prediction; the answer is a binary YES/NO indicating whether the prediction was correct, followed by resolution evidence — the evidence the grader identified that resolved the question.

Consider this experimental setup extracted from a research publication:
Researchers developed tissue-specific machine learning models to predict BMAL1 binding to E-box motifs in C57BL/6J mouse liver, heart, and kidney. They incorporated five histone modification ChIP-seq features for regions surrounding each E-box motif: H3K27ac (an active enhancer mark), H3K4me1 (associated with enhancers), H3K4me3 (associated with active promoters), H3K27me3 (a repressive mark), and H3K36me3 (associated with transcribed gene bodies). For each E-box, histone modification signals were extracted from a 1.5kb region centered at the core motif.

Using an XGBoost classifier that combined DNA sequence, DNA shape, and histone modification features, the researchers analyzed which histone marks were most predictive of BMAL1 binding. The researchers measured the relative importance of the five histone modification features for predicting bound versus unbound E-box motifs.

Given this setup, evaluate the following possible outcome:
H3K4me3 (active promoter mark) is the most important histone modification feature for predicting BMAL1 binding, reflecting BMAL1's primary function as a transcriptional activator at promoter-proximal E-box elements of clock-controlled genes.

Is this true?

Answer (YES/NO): NO